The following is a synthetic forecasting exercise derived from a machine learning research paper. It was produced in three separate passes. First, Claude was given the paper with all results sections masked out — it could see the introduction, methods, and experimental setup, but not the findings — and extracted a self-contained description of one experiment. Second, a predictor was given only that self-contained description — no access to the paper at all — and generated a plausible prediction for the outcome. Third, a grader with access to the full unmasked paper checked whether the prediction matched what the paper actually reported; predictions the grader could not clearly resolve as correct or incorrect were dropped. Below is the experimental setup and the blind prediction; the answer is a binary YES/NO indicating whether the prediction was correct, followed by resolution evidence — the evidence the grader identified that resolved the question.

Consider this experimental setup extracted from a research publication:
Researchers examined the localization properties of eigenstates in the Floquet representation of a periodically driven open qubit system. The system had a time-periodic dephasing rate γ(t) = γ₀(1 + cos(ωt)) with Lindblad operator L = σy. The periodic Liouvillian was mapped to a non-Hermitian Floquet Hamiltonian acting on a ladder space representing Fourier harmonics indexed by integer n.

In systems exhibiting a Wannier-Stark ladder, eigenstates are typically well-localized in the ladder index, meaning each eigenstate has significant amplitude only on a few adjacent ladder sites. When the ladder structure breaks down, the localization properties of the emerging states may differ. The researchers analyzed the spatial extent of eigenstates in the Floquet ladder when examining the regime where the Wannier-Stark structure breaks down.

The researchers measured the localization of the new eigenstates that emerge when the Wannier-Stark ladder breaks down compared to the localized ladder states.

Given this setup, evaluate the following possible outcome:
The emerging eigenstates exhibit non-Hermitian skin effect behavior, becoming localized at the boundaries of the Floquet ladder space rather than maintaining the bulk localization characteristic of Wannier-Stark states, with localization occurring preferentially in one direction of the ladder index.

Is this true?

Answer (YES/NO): NO